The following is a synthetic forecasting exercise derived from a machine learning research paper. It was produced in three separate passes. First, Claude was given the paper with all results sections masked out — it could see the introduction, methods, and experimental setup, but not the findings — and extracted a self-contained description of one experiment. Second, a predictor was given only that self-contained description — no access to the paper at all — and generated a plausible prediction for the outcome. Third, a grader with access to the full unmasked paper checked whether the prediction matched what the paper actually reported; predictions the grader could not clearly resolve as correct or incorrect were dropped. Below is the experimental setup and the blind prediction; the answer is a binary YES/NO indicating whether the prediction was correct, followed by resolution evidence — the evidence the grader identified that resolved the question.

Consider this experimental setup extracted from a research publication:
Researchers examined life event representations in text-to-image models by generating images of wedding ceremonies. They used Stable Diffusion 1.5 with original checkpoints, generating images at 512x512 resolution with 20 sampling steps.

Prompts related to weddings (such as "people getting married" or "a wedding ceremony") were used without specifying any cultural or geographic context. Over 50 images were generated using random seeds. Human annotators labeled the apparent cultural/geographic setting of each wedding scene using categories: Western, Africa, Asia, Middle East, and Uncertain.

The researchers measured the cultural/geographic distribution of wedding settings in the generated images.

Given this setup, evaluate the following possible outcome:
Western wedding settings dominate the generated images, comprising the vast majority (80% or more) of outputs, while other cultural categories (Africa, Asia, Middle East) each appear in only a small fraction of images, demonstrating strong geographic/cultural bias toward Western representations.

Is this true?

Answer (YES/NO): YES